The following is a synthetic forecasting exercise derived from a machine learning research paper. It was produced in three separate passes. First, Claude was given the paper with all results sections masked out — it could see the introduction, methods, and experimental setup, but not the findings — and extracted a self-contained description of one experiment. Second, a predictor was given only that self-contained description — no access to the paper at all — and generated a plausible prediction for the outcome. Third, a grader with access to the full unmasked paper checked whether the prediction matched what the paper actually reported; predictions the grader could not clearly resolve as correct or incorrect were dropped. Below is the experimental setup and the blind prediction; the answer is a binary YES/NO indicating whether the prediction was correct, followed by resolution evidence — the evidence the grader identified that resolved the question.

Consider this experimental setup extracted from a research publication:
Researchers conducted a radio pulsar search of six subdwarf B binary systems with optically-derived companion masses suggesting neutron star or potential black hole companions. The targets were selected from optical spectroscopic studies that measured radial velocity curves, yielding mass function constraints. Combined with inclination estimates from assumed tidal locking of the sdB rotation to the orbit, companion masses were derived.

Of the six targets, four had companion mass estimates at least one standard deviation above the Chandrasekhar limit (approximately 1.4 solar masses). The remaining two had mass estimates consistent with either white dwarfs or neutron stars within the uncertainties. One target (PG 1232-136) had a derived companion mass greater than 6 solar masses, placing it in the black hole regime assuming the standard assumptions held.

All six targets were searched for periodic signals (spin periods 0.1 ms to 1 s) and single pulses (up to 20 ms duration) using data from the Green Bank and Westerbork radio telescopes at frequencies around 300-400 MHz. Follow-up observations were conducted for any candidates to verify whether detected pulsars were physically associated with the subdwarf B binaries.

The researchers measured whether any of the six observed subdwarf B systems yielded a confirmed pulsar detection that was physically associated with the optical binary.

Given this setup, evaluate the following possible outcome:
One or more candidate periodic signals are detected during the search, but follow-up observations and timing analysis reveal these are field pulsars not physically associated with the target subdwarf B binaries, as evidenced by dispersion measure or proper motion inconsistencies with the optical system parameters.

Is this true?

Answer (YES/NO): NO